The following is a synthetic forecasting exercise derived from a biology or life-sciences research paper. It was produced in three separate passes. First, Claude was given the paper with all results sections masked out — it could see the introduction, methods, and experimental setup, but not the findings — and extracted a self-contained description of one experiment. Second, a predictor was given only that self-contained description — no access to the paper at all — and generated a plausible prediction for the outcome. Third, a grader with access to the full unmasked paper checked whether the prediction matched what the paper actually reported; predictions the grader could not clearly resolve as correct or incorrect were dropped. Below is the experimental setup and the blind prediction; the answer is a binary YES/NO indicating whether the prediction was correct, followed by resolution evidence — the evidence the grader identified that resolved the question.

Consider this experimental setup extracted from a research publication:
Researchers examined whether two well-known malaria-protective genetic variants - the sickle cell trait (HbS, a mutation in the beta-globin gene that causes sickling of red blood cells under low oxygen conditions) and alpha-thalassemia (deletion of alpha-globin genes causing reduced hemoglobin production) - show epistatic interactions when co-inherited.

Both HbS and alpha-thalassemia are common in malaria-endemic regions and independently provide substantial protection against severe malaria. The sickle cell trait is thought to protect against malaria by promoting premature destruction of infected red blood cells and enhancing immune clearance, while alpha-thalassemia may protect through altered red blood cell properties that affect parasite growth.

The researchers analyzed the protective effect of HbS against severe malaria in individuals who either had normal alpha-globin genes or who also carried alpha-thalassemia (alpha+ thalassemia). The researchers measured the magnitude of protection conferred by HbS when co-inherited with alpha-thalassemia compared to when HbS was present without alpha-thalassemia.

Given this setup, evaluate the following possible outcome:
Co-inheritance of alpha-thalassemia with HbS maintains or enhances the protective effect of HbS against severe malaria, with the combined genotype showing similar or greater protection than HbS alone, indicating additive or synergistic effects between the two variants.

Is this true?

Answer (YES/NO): NO